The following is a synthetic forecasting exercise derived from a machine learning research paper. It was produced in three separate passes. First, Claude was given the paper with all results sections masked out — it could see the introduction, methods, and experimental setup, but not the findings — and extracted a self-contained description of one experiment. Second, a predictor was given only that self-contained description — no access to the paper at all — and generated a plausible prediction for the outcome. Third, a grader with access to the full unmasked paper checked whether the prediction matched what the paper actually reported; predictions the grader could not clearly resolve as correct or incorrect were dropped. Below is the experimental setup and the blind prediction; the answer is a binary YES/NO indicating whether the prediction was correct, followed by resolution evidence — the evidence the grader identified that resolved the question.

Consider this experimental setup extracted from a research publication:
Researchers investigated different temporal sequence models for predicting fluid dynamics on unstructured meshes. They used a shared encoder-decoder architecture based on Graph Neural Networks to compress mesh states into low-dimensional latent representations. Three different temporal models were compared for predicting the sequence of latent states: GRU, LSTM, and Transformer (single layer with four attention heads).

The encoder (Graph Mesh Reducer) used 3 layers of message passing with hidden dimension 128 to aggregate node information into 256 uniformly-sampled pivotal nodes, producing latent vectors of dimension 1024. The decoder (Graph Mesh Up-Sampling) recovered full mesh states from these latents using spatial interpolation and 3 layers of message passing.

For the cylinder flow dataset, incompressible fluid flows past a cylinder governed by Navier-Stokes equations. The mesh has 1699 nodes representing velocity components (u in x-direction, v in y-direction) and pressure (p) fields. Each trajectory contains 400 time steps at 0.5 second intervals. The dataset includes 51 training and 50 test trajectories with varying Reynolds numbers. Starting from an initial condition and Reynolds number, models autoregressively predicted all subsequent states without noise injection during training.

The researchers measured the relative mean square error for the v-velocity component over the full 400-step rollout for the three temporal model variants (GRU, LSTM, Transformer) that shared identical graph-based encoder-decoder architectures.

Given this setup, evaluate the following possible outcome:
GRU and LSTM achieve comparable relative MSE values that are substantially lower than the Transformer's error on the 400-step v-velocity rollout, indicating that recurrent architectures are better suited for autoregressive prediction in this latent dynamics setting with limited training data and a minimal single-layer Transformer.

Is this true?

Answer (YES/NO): NO